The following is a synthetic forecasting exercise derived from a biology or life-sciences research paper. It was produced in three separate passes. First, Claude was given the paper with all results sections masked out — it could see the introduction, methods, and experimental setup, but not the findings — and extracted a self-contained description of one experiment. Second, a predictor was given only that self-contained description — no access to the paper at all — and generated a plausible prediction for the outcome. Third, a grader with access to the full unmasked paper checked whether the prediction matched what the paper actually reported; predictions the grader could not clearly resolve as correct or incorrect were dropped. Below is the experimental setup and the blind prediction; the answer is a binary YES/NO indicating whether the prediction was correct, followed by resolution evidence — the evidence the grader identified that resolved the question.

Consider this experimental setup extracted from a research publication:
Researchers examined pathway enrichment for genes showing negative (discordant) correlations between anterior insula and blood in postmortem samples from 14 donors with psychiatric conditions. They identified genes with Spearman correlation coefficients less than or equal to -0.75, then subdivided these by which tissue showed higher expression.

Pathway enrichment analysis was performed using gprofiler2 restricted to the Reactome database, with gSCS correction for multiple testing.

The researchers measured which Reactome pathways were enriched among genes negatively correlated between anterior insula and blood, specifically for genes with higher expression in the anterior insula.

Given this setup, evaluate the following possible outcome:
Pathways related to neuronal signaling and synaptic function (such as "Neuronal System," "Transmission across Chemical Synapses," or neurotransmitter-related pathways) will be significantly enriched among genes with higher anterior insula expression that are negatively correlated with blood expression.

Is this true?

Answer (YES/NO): NO